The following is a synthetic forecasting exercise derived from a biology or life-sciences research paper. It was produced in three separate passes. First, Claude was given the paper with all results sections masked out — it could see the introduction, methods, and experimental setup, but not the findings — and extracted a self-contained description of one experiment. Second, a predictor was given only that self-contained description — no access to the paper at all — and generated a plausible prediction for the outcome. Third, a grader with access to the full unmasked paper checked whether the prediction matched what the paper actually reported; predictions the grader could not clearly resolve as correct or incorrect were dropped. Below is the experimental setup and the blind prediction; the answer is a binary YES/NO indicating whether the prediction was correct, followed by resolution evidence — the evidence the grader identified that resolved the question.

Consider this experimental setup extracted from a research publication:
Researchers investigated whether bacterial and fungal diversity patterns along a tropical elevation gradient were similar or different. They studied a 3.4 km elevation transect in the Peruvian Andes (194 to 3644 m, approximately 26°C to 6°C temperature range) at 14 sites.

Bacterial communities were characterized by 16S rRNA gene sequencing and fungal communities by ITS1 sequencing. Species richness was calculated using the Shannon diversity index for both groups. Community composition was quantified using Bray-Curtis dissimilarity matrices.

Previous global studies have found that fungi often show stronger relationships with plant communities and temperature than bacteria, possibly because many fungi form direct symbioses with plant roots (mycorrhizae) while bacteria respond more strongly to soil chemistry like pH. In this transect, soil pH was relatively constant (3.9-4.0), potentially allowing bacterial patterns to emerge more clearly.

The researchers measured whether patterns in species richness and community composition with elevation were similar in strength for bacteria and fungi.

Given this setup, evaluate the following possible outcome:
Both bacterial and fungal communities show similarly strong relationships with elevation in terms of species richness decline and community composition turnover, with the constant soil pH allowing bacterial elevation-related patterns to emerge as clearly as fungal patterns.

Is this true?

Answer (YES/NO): NO